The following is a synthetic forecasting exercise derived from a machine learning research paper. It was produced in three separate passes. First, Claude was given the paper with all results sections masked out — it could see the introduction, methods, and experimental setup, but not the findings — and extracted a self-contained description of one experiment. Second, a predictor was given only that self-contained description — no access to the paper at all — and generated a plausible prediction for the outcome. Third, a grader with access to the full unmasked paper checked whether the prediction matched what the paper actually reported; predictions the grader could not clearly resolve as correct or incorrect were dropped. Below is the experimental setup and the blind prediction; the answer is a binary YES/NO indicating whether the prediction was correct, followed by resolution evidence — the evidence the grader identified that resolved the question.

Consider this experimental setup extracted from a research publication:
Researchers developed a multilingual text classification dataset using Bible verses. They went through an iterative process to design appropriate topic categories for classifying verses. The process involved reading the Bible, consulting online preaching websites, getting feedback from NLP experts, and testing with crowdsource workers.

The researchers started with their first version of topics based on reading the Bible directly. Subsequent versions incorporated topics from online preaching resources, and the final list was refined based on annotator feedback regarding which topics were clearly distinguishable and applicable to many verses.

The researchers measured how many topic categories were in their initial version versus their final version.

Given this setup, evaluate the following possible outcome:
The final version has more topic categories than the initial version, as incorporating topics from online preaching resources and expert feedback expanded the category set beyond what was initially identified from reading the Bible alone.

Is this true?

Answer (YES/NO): NO